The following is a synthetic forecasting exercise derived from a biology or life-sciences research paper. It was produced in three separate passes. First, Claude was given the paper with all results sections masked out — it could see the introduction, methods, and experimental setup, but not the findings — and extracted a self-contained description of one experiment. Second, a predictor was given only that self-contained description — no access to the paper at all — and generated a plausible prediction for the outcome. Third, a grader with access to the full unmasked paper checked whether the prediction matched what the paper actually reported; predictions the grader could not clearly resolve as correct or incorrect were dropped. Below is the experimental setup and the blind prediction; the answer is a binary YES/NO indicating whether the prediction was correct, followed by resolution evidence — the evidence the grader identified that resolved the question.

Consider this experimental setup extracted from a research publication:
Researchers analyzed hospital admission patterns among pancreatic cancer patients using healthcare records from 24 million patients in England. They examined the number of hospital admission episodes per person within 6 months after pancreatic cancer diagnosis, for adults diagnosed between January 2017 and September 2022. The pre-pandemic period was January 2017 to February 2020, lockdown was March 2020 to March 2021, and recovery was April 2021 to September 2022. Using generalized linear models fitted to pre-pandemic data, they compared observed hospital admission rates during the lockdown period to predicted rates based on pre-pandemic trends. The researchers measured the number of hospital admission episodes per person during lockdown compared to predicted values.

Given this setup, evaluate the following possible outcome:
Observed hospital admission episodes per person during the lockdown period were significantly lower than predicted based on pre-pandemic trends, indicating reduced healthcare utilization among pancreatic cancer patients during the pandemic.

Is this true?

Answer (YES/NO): NO